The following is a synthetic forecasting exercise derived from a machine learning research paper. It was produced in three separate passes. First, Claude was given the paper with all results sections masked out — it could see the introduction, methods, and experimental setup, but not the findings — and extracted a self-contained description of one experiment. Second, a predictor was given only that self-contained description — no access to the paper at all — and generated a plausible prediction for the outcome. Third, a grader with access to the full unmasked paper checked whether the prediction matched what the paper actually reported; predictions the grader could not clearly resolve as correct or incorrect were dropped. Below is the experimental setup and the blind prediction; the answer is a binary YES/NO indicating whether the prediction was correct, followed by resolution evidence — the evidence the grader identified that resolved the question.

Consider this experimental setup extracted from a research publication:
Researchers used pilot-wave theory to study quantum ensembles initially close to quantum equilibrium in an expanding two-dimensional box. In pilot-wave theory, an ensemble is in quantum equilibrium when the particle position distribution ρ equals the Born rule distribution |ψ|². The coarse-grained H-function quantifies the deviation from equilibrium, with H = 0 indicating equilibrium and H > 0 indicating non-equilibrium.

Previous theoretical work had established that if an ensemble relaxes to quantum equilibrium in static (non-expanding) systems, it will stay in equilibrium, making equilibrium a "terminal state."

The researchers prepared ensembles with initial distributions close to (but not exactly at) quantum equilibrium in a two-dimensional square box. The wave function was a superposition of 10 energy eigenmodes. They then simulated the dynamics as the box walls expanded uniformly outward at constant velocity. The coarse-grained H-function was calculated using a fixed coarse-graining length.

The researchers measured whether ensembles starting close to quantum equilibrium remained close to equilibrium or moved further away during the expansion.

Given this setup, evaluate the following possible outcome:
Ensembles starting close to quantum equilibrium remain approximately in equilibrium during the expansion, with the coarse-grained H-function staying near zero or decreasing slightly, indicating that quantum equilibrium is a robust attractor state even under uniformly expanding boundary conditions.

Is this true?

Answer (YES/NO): NO